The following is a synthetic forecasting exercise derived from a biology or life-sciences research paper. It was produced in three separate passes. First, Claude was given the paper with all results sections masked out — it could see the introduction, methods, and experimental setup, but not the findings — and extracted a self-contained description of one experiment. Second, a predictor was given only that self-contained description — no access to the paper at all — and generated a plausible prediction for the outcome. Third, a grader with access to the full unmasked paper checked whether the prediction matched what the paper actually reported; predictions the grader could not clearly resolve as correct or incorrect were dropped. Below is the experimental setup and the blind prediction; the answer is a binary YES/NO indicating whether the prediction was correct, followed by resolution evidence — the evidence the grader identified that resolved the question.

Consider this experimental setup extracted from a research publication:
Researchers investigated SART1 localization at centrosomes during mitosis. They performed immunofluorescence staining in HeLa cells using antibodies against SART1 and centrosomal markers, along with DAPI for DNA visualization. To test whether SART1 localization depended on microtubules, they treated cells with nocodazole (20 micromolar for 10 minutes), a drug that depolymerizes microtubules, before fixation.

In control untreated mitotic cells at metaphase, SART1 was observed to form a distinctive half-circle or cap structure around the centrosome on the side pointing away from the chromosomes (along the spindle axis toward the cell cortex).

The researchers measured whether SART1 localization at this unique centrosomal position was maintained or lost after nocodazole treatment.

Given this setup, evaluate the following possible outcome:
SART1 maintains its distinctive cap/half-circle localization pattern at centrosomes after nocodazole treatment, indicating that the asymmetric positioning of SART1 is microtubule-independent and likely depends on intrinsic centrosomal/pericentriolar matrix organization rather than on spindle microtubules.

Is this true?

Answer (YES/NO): NO